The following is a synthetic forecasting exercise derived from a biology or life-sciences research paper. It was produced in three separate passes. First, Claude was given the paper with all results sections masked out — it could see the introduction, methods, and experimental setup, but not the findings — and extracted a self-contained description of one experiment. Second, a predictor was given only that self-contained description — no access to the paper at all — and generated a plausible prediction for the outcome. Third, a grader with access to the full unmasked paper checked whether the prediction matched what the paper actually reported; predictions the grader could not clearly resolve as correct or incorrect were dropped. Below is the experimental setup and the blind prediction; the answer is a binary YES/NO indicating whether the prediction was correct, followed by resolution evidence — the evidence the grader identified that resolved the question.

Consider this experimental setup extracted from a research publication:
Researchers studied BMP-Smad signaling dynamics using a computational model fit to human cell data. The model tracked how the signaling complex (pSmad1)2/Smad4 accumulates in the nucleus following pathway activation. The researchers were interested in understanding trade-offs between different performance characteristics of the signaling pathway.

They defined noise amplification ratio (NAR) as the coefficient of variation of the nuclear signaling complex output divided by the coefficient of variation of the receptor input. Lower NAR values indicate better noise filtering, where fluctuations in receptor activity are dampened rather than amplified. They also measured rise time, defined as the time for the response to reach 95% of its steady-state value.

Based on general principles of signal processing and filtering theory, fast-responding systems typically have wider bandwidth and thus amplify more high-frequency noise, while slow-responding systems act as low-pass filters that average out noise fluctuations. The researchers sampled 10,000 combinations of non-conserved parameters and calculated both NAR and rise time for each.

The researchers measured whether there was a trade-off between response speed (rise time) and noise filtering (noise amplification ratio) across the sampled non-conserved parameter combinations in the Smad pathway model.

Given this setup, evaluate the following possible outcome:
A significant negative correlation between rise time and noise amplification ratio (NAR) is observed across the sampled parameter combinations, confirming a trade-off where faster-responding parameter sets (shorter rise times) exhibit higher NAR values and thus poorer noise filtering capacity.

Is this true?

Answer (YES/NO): YES